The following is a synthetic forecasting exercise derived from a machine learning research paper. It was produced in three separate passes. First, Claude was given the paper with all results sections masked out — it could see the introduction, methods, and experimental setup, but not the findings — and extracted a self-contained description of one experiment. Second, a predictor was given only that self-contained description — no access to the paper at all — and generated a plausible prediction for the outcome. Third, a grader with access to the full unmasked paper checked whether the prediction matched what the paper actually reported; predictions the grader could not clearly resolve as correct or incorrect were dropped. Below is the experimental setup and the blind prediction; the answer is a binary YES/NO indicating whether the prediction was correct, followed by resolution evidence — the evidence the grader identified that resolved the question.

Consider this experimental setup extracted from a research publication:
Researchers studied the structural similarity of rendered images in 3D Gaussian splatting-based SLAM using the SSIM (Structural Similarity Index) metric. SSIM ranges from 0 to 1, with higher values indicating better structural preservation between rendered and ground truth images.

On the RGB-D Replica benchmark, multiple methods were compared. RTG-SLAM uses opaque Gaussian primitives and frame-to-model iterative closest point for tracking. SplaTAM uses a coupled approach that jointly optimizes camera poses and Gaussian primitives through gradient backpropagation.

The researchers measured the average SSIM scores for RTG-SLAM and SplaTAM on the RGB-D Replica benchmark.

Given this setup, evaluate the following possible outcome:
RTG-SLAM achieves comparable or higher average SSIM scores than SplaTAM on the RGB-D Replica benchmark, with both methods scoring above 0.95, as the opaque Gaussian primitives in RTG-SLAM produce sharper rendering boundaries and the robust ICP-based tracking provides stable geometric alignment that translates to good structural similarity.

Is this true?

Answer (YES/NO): YES